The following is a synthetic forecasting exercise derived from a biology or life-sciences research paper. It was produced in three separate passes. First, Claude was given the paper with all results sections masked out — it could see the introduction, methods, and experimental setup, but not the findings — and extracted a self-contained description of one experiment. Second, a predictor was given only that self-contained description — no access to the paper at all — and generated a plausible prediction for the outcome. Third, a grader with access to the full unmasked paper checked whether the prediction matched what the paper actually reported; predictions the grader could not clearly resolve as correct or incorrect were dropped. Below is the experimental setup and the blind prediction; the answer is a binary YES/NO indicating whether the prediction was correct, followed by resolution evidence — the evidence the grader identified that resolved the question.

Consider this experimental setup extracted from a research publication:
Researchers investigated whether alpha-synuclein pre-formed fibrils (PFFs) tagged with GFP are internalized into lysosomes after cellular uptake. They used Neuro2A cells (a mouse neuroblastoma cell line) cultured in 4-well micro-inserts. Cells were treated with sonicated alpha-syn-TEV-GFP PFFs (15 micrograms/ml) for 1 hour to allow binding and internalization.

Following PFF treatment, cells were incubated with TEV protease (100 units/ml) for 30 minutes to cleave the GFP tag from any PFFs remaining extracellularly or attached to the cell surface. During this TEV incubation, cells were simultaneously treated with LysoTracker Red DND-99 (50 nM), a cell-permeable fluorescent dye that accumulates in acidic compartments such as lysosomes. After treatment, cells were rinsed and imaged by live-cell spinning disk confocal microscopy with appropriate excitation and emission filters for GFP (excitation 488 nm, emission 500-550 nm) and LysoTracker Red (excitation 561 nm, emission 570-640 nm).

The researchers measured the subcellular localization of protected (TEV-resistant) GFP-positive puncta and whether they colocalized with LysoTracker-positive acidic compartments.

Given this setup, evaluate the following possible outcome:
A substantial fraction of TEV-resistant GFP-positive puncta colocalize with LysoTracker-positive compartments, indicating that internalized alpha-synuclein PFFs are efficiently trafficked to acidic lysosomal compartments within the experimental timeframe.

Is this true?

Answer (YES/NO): NO